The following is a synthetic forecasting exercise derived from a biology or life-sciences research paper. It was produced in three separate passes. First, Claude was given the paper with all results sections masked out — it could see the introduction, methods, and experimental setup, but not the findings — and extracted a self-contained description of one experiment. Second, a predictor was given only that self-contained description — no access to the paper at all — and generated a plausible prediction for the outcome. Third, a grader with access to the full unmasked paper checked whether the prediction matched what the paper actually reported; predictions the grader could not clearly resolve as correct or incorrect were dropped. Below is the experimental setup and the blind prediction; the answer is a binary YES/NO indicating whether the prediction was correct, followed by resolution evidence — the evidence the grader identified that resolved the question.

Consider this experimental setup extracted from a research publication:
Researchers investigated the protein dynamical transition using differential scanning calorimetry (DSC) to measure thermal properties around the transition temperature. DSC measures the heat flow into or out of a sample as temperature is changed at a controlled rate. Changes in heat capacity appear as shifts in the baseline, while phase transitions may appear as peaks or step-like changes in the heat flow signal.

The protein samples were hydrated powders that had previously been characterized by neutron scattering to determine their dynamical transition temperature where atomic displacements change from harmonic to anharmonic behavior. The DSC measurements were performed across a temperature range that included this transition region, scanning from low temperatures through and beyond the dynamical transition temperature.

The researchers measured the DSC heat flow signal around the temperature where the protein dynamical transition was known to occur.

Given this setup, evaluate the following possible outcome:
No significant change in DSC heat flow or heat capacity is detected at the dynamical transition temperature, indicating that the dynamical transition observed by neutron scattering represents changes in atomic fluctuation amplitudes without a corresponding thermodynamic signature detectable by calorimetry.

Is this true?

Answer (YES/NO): NO